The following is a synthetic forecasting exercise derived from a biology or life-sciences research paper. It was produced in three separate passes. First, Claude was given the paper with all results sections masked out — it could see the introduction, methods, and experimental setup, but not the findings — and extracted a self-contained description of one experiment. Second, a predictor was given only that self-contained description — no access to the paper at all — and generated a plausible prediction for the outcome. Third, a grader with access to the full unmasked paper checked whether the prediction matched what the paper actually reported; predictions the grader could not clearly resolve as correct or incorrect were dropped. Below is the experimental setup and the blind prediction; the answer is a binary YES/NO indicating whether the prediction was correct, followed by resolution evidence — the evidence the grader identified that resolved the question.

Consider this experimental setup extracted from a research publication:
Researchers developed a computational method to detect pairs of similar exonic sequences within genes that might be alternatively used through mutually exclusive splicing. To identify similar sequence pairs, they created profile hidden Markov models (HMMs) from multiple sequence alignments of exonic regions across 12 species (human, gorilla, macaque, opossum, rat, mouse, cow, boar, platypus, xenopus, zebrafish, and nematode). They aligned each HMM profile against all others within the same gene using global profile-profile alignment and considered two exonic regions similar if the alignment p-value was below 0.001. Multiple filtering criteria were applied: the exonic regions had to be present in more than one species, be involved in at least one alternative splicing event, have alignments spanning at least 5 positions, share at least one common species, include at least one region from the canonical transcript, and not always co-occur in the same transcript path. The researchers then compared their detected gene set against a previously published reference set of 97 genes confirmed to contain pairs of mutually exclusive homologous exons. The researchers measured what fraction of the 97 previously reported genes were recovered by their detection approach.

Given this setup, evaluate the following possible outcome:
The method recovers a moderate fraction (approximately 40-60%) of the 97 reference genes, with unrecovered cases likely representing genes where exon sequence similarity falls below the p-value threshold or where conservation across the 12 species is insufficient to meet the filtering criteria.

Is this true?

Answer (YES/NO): NO